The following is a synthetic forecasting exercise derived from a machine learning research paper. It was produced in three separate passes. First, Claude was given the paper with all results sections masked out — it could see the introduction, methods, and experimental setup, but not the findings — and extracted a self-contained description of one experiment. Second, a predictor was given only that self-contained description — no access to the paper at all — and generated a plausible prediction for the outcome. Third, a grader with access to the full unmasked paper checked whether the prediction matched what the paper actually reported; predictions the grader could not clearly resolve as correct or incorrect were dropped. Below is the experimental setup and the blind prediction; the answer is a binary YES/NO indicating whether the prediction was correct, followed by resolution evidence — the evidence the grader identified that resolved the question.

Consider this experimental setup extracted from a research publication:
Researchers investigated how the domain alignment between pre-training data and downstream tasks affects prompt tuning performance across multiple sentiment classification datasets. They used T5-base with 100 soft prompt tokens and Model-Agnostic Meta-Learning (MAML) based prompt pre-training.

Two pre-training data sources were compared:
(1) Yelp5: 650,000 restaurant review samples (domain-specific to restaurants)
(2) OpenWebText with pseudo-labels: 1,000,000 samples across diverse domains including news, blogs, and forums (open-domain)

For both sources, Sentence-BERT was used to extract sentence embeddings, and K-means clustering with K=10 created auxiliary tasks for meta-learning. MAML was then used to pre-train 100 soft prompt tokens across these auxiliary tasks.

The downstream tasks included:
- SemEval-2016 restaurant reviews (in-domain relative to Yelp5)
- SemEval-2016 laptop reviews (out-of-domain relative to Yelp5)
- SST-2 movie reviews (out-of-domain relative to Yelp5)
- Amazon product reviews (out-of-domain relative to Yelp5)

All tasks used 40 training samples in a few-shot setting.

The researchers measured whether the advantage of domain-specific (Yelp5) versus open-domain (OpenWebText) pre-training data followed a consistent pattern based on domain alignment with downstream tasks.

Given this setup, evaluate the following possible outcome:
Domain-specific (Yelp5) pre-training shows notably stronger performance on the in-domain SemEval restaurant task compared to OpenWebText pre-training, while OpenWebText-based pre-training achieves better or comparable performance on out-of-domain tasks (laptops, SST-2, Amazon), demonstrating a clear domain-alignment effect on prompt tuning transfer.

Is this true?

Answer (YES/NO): NO